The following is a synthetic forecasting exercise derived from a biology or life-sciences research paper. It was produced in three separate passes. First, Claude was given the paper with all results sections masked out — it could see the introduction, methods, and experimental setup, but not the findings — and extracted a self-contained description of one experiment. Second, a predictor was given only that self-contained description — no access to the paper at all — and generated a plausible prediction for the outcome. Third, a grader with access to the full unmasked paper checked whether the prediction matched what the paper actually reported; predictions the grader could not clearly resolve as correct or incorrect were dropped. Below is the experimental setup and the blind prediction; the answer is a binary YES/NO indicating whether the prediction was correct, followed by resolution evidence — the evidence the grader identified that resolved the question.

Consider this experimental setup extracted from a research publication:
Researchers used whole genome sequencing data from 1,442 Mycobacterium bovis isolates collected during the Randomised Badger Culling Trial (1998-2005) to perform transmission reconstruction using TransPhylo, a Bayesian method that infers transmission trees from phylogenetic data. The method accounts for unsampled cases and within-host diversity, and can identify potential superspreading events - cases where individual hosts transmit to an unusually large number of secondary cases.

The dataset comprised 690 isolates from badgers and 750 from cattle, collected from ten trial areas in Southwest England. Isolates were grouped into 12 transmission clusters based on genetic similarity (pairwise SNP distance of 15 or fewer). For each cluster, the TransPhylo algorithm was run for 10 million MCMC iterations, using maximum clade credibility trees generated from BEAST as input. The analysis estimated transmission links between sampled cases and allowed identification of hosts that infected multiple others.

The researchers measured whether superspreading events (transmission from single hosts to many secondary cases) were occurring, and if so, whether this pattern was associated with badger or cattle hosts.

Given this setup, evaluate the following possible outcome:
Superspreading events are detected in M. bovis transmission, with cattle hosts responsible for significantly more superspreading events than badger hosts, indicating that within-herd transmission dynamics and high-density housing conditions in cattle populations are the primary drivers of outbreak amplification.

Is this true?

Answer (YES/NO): YES